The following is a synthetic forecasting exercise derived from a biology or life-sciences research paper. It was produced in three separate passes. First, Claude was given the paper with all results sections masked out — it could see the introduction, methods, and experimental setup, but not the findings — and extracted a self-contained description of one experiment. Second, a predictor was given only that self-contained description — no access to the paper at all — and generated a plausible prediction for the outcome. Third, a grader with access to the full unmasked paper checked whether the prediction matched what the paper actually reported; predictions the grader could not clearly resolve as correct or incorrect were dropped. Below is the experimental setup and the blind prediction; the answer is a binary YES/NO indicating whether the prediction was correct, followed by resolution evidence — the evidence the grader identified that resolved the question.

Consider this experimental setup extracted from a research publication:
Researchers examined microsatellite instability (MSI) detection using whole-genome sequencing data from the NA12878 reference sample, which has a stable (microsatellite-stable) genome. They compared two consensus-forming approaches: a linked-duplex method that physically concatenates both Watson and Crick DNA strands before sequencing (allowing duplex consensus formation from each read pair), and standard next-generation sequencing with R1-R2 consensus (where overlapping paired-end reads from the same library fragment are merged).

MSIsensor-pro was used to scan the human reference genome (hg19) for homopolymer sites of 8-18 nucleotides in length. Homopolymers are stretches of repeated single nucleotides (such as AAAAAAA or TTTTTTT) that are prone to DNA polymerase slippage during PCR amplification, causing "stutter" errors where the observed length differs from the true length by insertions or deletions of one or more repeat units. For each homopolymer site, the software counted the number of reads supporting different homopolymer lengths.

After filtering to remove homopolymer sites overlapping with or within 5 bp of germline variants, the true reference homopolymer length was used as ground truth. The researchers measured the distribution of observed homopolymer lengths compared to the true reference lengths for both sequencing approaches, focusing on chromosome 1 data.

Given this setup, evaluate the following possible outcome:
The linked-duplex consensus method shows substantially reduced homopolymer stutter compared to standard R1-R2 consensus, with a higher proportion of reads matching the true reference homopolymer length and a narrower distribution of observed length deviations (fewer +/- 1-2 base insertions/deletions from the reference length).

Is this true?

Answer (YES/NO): YES